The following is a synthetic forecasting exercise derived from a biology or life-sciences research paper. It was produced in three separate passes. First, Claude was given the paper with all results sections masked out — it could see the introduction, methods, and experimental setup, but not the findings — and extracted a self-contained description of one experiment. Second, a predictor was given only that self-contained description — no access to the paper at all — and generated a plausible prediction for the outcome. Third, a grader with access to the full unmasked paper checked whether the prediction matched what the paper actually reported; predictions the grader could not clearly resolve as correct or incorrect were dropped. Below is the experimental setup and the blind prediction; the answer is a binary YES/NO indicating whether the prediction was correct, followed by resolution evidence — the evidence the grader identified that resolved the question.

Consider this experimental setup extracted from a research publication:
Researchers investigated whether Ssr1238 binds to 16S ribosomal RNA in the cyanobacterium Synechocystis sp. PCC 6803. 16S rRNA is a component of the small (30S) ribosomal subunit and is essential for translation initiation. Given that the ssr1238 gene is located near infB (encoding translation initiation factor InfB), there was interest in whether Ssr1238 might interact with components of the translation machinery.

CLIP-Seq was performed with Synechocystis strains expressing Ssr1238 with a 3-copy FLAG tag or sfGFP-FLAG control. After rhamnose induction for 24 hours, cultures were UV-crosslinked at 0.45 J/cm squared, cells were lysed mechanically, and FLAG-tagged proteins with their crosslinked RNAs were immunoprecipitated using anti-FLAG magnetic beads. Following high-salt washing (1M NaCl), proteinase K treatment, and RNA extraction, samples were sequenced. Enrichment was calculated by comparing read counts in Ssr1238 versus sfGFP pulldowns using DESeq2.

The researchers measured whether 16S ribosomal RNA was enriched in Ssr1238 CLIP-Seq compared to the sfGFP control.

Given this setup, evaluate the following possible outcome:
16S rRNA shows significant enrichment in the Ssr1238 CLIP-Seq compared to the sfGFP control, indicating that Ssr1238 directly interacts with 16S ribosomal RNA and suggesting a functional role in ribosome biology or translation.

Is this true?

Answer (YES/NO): NO